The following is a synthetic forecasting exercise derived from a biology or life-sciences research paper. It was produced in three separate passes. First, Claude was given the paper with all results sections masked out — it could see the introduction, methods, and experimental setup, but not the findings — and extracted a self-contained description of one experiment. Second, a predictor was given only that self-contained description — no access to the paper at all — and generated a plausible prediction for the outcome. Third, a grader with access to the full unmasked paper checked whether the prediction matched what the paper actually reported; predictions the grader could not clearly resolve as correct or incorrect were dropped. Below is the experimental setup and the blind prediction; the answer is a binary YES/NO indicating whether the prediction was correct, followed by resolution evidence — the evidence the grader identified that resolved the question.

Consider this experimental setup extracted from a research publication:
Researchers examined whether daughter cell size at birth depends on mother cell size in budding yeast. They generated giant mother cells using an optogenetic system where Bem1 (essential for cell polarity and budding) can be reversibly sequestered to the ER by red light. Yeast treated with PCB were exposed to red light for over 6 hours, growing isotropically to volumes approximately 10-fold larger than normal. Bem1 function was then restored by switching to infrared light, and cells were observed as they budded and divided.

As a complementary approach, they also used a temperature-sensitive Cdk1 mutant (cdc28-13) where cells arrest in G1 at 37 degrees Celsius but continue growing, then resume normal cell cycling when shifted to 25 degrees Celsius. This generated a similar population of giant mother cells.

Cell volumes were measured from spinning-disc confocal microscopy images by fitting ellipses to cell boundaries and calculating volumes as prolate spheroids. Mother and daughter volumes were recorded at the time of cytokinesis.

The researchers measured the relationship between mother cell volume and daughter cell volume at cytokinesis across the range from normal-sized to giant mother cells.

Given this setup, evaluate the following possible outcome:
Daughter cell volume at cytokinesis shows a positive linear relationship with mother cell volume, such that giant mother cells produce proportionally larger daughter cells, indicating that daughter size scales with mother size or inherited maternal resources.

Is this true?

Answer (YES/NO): YES